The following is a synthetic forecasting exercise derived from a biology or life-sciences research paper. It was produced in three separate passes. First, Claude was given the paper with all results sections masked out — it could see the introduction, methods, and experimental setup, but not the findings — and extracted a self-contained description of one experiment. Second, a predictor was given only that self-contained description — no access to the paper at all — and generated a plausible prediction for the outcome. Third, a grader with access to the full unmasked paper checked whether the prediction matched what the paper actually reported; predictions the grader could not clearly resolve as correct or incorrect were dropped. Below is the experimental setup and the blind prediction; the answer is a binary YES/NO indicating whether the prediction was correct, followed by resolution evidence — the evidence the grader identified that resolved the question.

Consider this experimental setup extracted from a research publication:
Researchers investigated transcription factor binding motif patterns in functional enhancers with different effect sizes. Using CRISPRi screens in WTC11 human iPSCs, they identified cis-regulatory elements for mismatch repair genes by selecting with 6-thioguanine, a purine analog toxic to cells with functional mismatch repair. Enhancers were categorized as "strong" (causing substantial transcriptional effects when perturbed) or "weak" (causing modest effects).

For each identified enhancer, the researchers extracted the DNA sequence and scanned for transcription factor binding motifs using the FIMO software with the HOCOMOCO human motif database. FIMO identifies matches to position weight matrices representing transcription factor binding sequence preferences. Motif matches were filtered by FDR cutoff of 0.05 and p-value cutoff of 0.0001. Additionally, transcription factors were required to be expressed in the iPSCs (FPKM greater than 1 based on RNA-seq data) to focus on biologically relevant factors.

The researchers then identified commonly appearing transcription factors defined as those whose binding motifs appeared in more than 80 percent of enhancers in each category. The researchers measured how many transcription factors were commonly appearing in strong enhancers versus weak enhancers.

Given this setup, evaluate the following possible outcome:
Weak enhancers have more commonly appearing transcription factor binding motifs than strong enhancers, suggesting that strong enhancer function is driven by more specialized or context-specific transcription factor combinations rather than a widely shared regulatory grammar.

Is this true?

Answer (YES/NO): NO